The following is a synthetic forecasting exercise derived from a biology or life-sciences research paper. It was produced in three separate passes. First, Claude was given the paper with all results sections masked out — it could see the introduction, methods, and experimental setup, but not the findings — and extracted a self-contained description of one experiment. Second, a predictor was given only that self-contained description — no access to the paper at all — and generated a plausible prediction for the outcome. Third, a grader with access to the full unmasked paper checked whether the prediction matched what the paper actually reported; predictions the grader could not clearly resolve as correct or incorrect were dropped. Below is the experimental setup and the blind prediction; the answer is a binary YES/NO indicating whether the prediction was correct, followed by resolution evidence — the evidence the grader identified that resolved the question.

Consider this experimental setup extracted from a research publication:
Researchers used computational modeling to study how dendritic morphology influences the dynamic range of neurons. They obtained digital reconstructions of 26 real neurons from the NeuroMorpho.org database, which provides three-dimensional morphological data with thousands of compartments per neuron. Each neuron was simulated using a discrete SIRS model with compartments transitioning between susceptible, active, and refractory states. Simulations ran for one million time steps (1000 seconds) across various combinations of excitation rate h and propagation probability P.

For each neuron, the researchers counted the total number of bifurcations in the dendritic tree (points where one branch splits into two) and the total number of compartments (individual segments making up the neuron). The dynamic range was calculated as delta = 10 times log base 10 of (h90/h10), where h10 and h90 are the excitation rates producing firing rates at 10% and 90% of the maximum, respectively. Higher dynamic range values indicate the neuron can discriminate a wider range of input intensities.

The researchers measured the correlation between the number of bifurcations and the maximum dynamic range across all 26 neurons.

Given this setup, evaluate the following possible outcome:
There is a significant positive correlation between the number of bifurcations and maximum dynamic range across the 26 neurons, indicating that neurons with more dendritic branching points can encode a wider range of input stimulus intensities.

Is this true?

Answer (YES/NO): YES